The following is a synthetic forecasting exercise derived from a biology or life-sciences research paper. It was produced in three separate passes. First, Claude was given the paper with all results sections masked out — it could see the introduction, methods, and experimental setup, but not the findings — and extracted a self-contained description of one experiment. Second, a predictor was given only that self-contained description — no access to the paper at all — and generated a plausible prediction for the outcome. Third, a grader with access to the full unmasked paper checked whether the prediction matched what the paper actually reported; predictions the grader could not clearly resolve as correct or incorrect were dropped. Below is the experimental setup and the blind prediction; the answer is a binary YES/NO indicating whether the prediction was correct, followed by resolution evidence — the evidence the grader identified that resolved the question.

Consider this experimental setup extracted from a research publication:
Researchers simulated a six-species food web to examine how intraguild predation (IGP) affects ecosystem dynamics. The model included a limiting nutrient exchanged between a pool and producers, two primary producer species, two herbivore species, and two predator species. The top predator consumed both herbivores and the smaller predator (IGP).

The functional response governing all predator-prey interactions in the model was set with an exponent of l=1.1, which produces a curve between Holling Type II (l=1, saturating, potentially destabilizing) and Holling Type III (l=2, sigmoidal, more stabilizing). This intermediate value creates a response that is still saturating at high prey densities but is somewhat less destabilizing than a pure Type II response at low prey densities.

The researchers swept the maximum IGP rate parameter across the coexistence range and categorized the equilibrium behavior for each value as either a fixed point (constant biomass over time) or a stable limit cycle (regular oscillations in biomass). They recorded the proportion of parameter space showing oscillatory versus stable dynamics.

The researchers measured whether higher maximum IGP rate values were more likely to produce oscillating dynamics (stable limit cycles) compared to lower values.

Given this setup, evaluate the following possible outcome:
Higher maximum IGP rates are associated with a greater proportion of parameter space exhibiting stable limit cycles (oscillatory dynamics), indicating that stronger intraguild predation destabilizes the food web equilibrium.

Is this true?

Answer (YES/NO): YES